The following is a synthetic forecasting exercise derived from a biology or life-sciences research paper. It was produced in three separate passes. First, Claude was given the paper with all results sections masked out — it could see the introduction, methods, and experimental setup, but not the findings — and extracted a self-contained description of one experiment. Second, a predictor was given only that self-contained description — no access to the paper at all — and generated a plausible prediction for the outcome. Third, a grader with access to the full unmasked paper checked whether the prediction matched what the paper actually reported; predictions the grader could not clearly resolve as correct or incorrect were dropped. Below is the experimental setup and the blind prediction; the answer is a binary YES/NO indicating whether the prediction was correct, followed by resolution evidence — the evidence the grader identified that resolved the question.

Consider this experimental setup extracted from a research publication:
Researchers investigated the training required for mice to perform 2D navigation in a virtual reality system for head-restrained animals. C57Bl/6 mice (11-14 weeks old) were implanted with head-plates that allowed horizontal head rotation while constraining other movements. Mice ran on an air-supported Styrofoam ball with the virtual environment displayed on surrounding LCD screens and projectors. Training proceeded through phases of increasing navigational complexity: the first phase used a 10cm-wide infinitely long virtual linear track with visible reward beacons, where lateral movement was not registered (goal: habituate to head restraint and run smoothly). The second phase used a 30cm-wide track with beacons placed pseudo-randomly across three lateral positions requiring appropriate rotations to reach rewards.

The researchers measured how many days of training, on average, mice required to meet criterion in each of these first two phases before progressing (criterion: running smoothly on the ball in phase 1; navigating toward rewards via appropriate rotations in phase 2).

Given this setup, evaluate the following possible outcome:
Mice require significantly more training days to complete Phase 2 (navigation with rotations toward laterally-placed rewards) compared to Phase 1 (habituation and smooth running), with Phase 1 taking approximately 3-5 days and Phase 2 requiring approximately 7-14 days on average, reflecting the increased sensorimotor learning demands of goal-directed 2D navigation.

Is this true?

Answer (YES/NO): NO